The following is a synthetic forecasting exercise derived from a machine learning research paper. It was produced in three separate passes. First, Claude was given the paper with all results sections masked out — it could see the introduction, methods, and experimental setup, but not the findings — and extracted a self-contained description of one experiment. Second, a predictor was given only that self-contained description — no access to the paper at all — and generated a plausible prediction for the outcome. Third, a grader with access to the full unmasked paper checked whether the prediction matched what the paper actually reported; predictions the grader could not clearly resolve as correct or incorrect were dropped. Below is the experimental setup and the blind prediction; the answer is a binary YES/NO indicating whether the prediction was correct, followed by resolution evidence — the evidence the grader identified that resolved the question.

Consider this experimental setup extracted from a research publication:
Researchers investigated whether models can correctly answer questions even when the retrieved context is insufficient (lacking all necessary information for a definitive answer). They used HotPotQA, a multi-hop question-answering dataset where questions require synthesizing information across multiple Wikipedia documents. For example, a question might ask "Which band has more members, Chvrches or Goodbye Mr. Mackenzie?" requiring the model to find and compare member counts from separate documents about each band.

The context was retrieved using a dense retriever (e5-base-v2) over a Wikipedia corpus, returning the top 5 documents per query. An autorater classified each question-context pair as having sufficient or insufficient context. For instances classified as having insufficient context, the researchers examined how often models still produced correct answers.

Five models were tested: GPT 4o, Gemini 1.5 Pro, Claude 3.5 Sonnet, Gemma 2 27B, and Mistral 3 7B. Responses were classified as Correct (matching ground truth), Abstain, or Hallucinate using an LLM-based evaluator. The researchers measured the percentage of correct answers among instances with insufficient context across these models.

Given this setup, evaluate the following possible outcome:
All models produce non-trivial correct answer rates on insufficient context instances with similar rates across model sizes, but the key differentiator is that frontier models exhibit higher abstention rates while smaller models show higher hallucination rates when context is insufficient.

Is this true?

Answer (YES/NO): NO